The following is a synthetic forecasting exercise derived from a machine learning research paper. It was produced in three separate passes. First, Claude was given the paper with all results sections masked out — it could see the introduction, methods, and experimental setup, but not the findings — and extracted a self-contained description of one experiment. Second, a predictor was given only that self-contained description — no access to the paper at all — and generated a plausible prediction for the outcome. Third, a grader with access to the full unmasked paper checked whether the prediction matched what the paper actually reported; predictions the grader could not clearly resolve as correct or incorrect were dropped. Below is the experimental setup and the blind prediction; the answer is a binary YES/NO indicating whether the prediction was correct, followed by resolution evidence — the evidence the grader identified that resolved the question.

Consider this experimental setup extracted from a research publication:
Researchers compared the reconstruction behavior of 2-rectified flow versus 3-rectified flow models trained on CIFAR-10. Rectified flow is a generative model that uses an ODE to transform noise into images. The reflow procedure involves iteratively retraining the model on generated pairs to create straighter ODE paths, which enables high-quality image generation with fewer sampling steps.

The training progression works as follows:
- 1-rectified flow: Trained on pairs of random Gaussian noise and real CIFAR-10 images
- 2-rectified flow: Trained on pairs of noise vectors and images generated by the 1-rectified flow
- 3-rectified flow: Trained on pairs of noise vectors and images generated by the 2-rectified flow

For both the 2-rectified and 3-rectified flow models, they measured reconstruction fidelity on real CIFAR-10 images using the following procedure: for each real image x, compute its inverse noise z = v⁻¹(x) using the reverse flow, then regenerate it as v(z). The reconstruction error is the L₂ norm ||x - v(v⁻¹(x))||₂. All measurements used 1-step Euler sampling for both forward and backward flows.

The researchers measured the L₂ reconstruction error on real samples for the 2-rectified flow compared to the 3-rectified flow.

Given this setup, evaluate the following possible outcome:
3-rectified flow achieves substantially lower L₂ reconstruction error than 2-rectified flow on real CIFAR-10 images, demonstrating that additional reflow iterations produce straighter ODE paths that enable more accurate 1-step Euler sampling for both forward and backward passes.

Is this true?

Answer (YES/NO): NO